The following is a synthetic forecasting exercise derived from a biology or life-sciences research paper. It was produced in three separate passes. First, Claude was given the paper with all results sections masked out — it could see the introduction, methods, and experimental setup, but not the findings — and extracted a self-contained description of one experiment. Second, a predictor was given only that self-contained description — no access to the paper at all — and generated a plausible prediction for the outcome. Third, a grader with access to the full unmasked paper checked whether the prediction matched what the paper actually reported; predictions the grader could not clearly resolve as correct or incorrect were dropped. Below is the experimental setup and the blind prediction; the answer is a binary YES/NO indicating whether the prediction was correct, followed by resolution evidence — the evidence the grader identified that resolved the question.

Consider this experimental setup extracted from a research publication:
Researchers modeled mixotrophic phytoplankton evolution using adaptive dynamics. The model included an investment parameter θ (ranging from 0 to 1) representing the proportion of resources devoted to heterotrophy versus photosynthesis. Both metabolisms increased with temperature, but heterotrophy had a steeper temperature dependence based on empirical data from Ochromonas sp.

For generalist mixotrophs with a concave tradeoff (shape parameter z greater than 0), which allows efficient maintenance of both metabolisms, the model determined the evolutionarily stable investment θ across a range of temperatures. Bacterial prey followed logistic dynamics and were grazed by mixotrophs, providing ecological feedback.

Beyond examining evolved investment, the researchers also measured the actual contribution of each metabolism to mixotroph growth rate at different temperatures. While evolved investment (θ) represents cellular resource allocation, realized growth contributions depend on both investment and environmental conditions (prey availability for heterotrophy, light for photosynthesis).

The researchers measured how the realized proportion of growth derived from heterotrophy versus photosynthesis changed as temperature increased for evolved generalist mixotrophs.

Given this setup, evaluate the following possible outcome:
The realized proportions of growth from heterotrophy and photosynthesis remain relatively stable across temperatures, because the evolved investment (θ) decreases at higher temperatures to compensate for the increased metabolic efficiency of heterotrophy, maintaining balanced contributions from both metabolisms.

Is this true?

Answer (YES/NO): NO